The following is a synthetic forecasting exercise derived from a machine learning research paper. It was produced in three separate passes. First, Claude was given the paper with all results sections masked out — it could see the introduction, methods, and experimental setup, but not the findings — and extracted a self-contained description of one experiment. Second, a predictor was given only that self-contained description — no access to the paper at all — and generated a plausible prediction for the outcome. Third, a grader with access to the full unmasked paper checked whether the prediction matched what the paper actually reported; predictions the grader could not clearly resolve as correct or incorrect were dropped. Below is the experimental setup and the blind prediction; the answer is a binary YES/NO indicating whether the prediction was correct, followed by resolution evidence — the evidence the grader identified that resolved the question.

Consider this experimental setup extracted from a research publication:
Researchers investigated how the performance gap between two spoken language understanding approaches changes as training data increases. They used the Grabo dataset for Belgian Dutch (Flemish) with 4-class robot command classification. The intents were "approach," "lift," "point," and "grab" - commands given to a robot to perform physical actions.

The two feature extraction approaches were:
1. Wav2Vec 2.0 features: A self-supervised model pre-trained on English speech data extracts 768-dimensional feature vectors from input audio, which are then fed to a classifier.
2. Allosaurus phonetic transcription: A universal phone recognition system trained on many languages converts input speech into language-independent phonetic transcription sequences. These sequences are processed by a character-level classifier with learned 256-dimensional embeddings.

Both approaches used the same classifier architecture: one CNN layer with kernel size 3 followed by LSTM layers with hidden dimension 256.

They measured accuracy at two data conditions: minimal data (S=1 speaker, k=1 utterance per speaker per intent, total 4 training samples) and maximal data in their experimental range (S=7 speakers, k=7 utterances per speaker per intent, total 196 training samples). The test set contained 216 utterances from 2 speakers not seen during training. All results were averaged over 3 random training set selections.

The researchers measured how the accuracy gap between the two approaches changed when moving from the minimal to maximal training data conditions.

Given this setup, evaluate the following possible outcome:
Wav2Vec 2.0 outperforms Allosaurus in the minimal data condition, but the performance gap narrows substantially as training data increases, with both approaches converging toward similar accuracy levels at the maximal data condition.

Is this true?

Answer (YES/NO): NO